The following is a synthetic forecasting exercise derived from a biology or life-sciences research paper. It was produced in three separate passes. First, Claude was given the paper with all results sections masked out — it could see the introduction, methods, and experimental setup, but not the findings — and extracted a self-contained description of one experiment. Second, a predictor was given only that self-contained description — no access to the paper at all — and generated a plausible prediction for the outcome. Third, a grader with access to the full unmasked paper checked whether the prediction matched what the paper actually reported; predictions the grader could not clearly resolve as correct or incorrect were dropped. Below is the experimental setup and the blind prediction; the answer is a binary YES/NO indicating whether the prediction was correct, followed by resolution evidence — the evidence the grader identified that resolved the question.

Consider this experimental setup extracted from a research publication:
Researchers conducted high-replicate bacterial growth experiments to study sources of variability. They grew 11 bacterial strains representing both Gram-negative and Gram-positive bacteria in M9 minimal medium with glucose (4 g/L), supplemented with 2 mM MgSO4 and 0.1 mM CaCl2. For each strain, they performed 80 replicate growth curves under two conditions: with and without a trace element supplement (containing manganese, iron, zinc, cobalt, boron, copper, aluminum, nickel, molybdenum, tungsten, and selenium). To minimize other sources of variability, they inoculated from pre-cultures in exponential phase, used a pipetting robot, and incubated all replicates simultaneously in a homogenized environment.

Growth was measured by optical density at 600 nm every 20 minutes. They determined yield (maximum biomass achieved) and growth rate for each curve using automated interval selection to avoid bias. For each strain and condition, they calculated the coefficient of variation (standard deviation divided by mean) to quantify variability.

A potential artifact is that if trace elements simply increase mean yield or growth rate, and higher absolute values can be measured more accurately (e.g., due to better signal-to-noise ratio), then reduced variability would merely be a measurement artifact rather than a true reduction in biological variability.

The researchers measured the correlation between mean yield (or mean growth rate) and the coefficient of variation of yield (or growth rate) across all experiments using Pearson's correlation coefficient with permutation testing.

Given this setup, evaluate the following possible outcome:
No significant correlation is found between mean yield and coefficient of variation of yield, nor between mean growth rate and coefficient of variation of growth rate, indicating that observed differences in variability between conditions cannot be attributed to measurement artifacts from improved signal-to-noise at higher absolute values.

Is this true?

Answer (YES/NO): YES